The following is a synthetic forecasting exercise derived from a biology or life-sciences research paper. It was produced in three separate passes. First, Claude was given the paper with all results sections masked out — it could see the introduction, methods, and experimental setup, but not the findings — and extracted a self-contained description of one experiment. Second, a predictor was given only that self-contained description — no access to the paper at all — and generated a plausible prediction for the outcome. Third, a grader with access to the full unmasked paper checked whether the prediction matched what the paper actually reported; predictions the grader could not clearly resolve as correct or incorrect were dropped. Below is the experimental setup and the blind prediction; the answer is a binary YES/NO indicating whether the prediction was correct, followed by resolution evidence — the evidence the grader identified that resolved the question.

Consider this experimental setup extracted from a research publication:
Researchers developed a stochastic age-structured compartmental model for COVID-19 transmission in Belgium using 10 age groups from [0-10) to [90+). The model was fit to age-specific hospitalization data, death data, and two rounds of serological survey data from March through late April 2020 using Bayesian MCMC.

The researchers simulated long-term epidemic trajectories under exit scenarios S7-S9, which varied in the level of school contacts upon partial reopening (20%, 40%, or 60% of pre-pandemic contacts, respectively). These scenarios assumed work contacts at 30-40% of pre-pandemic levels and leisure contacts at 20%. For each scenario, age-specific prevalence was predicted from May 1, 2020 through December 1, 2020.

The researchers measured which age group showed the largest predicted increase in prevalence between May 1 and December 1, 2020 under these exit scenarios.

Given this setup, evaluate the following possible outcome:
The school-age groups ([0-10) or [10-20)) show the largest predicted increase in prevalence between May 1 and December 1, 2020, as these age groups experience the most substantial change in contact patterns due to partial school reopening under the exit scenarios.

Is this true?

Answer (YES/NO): NO